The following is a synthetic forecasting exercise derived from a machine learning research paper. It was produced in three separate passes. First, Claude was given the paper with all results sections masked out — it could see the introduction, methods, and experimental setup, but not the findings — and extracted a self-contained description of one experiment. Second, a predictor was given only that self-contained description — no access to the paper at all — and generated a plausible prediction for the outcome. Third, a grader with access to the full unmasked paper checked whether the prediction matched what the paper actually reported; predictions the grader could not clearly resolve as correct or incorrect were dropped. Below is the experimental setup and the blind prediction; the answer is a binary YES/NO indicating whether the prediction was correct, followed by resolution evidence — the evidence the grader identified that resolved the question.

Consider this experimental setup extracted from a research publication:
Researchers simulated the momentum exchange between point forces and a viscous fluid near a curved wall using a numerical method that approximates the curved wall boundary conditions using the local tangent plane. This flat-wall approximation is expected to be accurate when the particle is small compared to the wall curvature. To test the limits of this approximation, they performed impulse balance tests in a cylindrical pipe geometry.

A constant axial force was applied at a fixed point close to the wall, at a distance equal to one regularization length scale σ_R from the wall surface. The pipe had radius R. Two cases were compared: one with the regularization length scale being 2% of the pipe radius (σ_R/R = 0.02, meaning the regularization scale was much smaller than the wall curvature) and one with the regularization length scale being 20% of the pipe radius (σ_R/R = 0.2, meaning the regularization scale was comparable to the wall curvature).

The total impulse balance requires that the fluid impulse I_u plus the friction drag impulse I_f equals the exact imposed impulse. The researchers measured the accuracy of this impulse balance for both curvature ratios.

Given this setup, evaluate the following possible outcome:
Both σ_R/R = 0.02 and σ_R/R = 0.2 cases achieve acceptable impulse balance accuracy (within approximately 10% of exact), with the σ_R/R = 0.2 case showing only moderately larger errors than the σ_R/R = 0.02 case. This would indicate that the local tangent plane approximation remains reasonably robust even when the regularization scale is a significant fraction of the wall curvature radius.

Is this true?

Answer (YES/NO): NO